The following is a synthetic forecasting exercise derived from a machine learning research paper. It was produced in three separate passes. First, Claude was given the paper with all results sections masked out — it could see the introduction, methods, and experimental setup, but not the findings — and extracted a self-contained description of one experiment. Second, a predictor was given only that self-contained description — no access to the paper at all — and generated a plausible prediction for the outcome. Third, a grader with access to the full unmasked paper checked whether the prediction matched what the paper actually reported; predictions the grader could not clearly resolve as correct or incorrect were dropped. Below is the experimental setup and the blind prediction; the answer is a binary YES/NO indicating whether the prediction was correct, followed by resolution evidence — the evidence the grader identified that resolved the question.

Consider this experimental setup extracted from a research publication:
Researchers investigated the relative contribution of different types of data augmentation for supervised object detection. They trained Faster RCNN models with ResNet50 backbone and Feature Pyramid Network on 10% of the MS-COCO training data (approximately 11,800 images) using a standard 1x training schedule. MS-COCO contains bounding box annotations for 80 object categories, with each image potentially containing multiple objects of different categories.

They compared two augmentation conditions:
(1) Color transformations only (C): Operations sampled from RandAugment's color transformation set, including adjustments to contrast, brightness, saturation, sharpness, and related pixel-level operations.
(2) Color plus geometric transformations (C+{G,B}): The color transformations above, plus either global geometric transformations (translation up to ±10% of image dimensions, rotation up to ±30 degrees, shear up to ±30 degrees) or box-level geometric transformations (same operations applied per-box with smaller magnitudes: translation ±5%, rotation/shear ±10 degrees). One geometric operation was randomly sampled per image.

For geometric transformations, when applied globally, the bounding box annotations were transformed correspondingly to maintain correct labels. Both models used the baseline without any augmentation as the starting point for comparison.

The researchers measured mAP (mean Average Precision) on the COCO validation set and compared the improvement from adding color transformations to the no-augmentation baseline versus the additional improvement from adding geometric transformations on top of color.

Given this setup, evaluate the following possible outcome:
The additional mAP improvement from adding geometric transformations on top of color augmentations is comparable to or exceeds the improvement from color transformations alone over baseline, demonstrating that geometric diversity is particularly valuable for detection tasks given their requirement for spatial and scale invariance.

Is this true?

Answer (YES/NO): YES